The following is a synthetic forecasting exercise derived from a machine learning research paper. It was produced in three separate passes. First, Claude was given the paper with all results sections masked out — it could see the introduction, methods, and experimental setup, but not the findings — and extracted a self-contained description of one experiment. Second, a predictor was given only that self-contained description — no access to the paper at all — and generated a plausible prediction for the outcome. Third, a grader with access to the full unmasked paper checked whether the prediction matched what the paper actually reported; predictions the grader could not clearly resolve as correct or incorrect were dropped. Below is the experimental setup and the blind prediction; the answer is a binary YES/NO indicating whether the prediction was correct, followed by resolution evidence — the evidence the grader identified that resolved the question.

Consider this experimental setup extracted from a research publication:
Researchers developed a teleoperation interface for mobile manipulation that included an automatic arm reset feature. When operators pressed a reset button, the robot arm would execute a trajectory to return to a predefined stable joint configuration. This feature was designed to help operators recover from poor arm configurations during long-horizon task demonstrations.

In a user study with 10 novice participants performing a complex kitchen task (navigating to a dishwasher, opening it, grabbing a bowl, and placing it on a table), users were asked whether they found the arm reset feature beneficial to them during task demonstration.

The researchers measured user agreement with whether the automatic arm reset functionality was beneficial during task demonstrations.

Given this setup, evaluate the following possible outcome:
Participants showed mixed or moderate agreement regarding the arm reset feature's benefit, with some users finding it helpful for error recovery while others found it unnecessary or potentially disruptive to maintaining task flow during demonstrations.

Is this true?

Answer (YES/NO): NO